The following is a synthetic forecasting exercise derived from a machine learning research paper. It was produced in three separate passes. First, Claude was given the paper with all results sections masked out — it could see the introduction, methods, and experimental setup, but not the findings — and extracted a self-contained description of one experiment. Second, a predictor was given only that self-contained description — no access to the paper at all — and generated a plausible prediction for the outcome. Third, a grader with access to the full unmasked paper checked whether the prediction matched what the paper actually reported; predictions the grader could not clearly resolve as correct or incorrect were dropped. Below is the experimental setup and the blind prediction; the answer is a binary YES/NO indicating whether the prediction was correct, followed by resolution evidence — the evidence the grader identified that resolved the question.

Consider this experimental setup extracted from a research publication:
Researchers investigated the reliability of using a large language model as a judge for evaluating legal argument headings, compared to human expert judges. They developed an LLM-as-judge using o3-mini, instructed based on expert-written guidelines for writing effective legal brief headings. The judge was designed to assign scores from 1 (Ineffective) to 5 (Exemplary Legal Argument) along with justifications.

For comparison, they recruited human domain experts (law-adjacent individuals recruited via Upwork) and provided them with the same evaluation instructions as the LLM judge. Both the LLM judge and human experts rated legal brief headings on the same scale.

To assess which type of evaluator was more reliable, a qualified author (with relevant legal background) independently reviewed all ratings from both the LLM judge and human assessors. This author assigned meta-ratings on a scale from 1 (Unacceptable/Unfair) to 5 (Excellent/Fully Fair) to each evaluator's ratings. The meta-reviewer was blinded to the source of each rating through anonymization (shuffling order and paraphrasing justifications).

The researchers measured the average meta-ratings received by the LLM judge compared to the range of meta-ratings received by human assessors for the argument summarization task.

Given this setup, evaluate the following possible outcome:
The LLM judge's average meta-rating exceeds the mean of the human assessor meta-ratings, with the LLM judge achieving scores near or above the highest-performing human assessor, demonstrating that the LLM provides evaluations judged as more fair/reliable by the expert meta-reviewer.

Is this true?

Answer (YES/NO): YES